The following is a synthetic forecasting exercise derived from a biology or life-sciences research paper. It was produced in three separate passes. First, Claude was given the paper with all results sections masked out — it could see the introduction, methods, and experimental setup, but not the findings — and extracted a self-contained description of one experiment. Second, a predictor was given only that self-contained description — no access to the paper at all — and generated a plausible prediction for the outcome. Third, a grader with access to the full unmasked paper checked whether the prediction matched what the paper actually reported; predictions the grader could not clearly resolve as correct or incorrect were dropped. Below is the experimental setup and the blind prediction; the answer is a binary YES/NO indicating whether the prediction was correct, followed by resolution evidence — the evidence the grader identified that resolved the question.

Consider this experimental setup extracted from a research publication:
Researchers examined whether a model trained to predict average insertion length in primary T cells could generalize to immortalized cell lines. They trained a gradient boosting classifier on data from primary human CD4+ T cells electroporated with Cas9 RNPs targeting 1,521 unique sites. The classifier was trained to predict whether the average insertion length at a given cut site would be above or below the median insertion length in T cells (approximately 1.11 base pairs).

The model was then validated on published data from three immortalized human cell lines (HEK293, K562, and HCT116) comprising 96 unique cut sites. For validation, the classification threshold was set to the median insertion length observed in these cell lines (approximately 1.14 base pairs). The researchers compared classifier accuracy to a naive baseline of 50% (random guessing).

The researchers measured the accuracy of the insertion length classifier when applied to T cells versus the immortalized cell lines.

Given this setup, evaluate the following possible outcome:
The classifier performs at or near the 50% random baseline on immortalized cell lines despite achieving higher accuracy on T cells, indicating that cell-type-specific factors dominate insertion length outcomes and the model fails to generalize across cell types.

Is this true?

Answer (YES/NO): NO